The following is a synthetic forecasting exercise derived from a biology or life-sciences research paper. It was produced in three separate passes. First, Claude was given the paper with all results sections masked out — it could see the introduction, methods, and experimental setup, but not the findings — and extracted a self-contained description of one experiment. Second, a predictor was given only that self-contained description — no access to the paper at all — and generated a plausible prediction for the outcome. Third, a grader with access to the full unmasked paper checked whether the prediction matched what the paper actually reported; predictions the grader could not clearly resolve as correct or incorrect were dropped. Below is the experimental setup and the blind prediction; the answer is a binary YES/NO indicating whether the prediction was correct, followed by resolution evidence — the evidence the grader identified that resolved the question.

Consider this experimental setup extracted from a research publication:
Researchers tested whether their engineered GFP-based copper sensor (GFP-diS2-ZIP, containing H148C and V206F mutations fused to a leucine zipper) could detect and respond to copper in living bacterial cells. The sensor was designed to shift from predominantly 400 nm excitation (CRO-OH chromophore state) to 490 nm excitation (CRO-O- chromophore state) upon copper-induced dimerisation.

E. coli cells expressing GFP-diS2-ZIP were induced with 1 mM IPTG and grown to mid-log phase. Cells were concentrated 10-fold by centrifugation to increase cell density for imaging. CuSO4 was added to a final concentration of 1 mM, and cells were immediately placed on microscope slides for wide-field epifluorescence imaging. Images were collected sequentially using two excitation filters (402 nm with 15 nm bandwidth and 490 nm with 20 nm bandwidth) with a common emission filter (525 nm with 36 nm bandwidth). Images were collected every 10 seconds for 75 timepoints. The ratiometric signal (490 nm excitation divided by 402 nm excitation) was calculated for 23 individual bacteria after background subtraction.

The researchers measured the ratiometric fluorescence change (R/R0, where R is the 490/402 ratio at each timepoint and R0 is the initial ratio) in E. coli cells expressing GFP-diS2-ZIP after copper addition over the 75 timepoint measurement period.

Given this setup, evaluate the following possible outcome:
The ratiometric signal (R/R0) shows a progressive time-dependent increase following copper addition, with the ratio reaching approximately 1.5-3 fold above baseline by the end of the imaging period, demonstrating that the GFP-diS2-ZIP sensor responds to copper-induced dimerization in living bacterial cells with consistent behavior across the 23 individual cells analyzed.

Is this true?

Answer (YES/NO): NO